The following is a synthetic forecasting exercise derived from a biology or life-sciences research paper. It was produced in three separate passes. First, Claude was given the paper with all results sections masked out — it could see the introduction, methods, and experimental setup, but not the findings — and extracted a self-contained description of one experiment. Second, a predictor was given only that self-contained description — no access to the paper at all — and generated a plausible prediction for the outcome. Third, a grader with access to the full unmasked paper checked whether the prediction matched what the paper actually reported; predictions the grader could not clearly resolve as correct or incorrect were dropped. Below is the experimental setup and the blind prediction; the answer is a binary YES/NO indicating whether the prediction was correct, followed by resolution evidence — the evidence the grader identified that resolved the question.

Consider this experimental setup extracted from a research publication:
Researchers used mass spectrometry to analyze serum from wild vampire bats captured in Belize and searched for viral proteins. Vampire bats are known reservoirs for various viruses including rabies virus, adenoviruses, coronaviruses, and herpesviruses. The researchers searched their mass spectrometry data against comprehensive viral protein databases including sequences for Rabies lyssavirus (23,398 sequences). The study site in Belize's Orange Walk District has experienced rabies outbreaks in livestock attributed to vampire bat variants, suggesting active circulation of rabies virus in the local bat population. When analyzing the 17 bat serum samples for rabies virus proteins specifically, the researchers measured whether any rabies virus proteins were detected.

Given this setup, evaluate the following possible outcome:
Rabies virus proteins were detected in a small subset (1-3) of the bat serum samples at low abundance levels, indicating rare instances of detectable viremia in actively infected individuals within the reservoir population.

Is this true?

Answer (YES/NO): NO